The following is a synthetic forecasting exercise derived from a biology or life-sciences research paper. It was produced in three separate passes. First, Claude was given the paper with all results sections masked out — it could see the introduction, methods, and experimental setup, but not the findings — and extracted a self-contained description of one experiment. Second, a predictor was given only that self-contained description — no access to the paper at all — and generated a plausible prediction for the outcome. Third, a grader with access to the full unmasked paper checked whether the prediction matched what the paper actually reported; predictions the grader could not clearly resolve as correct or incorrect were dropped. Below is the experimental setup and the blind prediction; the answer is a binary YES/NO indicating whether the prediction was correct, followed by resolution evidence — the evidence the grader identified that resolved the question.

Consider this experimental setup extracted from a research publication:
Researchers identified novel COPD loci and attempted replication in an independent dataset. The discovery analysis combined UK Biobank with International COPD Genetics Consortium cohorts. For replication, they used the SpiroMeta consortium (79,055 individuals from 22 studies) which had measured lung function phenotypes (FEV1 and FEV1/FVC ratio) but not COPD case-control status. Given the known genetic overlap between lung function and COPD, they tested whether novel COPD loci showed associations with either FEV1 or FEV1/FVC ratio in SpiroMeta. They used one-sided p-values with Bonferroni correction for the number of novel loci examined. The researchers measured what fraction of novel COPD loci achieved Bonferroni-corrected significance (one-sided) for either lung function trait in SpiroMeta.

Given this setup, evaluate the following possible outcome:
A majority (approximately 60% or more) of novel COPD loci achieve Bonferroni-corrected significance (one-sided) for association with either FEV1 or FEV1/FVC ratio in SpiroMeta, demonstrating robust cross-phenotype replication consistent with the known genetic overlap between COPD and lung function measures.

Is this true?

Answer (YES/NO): NO